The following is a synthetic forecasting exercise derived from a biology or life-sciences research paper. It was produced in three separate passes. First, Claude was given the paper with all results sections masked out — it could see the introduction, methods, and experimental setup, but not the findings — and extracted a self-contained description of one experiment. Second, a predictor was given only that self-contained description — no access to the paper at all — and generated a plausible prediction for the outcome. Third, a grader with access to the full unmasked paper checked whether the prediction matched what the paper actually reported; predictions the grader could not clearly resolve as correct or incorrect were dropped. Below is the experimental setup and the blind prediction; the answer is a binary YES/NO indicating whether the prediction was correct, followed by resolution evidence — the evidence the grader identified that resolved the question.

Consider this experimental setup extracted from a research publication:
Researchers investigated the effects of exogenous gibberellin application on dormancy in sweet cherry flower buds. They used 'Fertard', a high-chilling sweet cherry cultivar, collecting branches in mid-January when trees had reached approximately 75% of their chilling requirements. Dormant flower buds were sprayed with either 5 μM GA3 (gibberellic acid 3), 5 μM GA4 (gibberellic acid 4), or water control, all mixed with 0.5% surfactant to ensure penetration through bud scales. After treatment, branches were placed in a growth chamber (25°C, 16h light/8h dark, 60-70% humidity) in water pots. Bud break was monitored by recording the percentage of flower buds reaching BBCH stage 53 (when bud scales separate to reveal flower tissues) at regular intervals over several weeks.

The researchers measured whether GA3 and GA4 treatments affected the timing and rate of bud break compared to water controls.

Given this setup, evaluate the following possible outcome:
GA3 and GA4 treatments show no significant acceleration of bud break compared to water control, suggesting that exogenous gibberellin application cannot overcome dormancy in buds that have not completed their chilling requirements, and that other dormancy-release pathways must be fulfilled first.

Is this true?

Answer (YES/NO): NO